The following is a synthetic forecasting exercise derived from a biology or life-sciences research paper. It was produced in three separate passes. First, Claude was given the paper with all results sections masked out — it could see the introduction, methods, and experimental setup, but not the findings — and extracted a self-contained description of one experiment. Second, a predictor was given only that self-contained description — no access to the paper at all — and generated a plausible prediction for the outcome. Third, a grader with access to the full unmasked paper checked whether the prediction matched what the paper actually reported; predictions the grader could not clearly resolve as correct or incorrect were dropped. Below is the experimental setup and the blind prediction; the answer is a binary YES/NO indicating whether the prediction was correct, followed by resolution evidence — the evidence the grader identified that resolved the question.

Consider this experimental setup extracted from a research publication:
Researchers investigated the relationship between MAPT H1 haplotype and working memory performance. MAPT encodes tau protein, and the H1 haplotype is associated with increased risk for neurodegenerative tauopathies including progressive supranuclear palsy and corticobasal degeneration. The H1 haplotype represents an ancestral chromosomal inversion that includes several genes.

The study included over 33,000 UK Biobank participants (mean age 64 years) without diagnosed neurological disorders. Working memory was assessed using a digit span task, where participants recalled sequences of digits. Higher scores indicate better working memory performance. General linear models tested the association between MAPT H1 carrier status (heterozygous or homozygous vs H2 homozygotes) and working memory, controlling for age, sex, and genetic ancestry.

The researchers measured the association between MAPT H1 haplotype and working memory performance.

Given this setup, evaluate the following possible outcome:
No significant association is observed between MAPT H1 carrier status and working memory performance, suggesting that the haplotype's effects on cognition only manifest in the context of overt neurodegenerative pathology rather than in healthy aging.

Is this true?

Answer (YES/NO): NO